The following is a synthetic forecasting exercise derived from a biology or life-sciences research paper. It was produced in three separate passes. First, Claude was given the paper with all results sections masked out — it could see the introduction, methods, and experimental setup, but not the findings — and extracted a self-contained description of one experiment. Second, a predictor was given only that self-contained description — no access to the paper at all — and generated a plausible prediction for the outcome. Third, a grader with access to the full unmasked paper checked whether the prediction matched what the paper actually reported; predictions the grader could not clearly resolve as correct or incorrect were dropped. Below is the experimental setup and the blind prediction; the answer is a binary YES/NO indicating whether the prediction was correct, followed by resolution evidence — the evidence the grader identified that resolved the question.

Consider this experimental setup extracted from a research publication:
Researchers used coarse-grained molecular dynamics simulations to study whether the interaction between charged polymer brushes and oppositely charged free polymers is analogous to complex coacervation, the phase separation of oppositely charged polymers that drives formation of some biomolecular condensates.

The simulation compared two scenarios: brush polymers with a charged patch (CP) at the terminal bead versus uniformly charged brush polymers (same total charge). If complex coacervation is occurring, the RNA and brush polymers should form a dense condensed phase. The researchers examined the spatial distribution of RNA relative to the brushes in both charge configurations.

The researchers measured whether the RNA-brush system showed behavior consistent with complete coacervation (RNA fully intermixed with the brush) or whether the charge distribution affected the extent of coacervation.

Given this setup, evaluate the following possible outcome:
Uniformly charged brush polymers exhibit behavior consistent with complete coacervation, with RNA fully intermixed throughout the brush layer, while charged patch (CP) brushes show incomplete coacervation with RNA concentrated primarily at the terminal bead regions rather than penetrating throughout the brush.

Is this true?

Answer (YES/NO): YES